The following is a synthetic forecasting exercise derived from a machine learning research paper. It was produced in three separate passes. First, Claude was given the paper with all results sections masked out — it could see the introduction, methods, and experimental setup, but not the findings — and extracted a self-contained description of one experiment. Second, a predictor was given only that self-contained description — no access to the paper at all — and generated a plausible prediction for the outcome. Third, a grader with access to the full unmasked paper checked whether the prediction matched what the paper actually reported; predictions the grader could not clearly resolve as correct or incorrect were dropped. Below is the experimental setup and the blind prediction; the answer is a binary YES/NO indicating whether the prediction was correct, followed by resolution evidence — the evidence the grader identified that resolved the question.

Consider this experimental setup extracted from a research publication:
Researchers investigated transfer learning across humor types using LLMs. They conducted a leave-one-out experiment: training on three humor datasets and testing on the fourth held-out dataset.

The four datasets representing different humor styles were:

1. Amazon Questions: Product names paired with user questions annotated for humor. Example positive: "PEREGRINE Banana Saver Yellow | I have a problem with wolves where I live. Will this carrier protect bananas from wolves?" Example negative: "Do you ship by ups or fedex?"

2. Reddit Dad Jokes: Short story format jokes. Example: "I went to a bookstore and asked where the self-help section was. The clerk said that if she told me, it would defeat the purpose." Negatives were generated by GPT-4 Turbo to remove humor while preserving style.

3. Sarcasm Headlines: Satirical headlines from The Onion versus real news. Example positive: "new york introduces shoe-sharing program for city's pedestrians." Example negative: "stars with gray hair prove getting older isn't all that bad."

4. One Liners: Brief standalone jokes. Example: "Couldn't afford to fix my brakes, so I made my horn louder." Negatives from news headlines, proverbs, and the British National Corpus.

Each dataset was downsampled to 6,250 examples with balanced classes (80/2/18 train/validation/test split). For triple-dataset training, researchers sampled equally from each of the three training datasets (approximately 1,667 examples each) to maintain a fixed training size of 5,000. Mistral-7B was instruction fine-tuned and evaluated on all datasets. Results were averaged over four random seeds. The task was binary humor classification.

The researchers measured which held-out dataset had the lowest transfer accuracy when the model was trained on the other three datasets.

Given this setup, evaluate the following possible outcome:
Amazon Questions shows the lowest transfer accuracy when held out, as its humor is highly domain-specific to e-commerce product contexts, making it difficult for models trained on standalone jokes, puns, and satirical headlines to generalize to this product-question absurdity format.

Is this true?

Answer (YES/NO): NO